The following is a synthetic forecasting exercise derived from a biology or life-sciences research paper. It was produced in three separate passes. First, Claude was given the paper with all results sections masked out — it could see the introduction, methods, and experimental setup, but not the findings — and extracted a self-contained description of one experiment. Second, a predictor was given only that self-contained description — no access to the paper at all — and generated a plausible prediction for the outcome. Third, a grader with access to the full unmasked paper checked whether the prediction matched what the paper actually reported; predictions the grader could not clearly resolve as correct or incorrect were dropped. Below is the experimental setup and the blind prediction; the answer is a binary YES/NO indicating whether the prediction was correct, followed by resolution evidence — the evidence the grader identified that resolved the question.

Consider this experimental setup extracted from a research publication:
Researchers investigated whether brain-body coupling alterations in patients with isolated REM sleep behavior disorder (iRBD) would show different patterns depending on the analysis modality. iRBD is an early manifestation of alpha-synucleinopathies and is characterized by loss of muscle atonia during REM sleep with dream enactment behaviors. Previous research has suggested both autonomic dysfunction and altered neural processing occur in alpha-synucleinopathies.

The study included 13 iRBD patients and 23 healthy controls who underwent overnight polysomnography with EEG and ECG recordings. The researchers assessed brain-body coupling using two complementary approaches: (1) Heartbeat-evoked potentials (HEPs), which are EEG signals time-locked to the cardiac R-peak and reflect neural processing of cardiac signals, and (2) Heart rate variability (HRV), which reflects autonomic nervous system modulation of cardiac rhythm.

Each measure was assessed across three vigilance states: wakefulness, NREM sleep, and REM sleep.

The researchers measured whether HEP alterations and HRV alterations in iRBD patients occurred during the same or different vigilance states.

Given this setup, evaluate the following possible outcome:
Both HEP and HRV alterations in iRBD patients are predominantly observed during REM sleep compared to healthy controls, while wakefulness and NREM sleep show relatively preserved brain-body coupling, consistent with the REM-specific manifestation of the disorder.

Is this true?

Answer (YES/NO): NO